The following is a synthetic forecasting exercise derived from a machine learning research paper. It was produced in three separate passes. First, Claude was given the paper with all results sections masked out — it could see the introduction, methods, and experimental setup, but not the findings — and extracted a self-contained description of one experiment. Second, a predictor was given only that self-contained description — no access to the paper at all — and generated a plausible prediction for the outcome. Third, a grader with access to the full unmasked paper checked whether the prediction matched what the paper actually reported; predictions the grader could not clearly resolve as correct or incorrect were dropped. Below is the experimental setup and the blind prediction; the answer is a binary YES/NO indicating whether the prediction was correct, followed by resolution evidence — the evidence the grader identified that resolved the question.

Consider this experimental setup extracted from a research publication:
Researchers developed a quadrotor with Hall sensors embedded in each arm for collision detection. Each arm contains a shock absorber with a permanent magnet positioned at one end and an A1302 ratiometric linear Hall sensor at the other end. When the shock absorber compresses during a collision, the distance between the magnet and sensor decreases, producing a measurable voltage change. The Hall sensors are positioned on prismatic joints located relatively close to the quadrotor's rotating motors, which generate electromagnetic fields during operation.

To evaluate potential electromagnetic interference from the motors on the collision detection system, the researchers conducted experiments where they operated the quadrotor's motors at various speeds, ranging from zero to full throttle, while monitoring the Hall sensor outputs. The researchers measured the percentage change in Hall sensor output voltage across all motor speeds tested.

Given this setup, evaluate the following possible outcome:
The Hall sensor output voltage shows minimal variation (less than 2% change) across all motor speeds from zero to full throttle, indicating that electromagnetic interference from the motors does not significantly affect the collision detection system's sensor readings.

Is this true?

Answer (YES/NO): YES